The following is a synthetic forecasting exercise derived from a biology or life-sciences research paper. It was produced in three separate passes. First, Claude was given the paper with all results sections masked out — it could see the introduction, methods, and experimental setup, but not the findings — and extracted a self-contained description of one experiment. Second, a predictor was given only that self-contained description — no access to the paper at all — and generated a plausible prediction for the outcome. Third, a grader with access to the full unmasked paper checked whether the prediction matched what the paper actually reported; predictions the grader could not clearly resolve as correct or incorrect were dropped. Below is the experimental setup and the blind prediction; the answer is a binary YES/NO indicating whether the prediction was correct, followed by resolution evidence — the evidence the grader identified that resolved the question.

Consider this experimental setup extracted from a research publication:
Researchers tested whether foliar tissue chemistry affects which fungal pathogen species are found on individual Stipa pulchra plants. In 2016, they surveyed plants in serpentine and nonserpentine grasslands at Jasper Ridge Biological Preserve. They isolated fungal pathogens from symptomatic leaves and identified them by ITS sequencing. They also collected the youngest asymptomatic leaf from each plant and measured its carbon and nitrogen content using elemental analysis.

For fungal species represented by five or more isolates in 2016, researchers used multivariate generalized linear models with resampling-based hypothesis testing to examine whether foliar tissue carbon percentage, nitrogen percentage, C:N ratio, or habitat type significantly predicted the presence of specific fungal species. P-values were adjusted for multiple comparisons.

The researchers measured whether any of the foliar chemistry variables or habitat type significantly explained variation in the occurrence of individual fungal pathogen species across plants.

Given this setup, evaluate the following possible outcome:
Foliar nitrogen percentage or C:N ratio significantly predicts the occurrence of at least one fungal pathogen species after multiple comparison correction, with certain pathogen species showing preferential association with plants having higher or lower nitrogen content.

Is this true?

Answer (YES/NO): NO